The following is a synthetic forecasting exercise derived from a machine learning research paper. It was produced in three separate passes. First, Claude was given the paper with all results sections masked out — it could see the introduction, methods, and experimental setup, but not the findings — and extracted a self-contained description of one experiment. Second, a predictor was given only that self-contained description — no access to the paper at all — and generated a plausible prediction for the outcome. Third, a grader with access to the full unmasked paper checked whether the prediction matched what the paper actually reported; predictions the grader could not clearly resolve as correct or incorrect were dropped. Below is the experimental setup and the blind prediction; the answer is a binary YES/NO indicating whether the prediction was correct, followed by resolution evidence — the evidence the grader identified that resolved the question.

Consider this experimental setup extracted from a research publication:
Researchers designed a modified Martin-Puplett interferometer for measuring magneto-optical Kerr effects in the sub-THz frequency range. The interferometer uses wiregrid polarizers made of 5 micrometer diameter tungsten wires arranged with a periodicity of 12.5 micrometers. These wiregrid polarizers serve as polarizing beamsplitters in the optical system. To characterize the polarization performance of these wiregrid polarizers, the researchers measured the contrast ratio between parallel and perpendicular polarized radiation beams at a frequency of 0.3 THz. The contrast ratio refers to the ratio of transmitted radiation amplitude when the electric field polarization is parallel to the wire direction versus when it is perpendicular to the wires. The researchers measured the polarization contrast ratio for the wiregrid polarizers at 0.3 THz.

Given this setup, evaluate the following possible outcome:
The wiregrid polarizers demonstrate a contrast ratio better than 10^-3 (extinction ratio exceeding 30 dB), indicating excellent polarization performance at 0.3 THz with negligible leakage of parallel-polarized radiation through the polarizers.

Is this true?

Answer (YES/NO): NO